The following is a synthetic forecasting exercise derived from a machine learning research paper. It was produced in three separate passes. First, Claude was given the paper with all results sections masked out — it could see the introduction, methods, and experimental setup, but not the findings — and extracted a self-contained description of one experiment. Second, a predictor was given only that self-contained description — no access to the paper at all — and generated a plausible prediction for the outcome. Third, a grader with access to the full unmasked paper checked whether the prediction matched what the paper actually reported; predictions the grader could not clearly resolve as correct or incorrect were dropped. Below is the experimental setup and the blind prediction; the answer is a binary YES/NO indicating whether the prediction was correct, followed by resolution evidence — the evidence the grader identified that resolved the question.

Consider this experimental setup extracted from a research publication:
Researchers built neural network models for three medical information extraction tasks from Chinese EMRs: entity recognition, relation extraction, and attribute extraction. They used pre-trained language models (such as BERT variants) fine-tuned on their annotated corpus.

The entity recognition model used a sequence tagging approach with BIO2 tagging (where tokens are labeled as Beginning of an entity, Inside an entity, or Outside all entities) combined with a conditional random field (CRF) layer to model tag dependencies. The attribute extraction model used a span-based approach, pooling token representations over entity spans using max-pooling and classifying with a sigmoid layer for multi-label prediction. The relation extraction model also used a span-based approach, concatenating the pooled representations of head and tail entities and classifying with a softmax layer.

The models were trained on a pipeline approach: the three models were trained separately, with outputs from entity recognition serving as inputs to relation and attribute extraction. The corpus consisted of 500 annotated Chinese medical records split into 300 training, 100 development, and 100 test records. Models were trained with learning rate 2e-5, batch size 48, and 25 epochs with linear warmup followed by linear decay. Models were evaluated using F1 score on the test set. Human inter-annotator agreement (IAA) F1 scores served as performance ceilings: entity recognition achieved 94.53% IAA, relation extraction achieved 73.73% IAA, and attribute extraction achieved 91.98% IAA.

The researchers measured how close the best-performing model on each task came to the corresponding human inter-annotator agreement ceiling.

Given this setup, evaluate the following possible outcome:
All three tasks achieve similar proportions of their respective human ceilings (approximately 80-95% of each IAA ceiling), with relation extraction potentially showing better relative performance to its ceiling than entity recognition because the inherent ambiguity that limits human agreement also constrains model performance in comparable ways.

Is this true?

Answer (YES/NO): NO